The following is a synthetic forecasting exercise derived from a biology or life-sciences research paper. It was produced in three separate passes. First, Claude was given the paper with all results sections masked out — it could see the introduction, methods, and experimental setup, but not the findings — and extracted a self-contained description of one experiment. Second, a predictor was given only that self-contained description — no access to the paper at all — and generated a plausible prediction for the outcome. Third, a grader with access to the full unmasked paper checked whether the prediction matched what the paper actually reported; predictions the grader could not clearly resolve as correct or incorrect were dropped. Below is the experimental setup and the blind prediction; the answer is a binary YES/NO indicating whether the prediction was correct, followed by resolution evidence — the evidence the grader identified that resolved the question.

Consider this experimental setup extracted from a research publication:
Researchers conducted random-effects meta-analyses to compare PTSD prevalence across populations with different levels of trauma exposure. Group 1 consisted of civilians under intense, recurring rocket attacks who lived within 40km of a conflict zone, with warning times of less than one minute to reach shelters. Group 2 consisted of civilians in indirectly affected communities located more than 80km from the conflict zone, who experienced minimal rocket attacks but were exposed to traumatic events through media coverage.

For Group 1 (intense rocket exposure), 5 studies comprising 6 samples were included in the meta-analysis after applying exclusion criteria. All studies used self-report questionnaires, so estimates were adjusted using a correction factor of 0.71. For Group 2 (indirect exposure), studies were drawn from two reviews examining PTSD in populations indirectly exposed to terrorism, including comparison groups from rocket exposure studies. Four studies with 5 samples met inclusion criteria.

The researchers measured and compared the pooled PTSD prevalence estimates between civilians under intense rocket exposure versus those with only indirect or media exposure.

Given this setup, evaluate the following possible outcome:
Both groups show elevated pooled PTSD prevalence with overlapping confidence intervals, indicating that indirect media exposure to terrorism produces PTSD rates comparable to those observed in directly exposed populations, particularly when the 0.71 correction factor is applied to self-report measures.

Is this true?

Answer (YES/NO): NO